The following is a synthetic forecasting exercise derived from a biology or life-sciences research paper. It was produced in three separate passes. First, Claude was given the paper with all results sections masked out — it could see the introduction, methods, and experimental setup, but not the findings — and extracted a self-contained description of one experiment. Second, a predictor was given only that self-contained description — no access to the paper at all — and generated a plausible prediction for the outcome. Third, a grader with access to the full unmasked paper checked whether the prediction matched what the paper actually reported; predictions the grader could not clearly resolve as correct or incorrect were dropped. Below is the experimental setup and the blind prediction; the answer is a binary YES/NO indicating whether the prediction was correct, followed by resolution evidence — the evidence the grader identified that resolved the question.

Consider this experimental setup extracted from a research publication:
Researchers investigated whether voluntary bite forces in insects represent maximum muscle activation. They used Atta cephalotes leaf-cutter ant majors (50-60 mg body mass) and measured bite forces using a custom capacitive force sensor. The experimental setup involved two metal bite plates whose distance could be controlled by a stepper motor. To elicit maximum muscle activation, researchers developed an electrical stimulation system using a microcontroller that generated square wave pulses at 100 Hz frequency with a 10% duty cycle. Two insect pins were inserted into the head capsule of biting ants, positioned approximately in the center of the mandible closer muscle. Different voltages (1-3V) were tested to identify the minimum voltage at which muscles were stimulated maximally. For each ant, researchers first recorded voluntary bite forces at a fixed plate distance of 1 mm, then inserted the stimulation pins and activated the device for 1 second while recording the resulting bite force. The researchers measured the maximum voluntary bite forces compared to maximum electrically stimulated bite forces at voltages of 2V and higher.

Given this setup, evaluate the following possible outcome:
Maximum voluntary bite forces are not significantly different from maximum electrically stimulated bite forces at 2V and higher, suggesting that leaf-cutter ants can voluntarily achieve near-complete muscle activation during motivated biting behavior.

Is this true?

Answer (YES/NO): YES